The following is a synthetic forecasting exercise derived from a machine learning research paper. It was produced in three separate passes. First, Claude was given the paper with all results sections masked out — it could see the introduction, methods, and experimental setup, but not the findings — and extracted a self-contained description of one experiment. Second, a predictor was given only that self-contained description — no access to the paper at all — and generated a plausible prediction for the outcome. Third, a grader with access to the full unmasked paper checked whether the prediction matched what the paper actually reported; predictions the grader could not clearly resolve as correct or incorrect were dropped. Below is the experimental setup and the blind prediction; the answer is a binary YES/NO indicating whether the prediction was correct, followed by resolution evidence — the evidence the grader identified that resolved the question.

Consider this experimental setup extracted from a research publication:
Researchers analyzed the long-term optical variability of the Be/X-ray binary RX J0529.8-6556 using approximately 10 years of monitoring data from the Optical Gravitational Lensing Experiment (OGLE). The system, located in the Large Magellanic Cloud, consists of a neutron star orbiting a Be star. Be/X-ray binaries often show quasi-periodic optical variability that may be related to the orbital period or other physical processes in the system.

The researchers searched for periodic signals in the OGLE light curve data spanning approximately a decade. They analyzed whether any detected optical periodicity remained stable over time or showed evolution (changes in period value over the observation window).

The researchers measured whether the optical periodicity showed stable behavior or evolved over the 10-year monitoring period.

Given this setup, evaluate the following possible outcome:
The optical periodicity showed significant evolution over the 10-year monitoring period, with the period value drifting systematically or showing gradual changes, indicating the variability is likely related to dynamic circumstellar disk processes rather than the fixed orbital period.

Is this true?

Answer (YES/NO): NO